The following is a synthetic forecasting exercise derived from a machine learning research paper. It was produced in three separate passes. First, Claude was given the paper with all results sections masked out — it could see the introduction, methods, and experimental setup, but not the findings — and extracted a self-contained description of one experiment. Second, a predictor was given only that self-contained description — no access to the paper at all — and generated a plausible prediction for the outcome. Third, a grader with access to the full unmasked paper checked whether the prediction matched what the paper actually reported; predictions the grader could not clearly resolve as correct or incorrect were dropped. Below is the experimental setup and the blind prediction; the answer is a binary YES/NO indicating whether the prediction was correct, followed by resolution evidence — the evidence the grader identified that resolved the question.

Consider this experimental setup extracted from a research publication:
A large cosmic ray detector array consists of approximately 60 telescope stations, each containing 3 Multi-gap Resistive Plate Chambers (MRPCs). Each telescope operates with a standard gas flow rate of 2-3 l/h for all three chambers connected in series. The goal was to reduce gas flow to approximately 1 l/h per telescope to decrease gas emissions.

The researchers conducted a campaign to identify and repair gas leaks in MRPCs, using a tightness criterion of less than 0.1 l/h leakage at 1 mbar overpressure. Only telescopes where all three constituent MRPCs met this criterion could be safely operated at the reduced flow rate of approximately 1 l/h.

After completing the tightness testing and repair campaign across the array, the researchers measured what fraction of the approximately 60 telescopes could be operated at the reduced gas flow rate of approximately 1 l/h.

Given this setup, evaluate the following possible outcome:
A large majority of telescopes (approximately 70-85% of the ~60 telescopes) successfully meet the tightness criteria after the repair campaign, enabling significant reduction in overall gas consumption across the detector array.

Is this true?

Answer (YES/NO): NO